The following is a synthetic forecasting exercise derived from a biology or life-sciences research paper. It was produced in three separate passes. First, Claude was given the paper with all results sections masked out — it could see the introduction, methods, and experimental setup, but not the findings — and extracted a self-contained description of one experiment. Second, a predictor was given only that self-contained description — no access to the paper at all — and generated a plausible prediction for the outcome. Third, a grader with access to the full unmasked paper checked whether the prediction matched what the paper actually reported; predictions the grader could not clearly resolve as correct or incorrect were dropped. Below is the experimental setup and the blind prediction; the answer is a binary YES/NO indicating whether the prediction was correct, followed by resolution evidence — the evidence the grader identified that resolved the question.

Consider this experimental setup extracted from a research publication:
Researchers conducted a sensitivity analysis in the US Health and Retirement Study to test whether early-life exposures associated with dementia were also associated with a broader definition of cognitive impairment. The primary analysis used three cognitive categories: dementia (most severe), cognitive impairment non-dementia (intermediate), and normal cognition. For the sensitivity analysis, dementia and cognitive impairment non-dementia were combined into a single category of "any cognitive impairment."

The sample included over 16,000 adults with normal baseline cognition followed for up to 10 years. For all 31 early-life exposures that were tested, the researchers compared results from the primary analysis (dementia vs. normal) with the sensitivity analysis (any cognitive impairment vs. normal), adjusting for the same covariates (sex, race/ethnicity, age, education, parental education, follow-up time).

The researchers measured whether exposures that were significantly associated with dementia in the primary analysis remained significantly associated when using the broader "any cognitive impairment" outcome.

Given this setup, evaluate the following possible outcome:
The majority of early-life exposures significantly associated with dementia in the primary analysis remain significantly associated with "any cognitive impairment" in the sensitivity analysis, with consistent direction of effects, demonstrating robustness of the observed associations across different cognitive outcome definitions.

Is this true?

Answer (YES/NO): NO